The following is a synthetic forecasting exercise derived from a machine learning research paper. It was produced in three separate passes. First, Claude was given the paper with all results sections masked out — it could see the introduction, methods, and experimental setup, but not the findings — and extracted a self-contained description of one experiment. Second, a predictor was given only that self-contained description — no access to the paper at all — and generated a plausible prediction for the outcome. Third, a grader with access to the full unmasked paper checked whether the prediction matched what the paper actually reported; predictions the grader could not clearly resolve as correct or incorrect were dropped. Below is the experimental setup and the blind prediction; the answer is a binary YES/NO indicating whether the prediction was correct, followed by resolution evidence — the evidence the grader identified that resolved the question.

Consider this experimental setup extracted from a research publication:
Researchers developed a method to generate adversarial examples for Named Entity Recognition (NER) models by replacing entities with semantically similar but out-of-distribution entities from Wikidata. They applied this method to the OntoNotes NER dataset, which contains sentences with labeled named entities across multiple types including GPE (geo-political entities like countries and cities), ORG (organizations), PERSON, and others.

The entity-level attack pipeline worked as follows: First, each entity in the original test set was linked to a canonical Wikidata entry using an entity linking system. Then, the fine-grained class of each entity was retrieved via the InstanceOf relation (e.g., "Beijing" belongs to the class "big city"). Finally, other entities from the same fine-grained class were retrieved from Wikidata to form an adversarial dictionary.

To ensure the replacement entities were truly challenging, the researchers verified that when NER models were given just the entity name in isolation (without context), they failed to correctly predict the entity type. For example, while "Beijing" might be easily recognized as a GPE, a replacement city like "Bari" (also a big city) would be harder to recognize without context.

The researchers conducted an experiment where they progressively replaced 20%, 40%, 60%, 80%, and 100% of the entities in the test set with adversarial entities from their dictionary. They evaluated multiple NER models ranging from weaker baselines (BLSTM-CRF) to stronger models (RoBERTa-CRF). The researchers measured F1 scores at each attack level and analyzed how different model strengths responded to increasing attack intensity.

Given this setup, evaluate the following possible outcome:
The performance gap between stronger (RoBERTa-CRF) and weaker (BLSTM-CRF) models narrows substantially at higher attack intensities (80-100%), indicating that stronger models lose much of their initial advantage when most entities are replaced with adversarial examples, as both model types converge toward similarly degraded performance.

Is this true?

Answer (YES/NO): NO